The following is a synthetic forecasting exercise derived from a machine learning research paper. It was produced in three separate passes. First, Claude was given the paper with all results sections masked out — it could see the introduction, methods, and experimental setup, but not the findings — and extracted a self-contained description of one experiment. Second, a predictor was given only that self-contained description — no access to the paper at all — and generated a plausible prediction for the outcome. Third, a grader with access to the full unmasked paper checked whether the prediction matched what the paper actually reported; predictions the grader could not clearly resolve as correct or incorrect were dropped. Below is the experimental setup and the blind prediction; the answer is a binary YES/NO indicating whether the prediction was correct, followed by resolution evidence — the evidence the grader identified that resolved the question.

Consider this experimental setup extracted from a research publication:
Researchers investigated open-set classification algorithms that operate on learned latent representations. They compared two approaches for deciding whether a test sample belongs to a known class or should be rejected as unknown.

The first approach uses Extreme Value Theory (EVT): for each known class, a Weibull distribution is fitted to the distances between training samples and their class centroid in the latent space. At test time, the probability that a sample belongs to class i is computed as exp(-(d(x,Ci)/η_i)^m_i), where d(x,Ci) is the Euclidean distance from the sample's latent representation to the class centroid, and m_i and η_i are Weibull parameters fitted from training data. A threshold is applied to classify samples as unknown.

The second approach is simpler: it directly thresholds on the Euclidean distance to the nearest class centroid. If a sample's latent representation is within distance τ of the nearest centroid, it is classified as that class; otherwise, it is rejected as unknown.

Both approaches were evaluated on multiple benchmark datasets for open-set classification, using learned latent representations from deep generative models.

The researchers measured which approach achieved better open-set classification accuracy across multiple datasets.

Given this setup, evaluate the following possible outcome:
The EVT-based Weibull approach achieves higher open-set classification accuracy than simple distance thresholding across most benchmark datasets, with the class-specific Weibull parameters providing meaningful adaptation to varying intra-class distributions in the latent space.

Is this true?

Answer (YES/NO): NO